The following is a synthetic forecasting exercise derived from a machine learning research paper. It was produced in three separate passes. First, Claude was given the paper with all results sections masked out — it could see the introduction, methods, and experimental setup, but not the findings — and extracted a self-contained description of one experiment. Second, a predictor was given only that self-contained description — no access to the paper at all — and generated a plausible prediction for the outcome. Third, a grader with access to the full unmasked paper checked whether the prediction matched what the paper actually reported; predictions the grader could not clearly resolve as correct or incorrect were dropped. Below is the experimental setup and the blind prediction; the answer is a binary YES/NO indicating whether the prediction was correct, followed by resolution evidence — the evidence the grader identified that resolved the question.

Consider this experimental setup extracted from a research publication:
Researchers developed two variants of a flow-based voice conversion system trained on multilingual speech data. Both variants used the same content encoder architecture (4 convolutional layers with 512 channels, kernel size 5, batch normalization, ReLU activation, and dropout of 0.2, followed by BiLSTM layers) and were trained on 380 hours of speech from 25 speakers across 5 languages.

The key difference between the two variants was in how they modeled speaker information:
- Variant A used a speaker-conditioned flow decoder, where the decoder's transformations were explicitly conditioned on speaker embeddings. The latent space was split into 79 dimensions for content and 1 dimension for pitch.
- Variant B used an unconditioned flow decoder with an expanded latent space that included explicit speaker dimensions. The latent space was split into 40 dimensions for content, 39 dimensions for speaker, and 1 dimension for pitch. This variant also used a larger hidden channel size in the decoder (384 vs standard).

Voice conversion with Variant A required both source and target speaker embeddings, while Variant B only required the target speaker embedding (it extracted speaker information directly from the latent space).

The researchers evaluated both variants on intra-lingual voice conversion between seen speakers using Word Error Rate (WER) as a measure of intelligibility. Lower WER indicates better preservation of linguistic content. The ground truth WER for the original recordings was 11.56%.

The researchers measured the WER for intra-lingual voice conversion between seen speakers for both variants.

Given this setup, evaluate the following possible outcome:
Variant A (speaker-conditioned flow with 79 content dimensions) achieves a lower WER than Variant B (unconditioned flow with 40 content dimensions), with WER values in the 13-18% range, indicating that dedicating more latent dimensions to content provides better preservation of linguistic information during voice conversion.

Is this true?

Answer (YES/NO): NO